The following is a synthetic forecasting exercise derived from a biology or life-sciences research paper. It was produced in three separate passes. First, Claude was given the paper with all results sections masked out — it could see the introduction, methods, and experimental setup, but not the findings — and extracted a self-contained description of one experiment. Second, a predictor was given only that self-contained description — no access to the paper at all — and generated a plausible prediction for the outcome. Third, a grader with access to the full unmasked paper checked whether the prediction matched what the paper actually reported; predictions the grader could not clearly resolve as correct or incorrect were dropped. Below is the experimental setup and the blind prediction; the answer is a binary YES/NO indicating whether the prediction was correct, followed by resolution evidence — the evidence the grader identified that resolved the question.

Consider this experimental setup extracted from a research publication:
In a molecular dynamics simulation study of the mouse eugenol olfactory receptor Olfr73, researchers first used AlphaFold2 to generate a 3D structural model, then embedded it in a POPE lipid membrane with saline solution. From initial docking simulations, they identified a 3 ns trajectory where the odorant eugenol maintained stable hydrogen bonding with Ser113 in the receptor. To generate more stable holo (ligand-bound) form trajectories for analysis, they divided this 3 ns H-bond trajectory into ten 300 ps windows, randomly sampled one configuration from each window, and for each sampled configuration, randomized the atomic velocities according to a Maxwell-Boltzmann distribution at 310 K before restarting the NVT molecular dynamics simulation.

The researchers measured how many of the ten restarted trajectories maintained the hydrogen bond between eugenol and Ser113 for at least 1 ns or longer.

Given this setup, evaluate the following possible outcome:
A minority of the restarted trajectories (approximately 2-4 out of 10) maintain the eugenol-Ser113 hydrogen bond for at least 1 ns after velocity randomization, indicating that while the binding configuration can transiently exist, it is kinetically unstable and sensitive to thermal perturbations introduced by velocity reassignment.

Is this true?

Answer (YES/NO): NO